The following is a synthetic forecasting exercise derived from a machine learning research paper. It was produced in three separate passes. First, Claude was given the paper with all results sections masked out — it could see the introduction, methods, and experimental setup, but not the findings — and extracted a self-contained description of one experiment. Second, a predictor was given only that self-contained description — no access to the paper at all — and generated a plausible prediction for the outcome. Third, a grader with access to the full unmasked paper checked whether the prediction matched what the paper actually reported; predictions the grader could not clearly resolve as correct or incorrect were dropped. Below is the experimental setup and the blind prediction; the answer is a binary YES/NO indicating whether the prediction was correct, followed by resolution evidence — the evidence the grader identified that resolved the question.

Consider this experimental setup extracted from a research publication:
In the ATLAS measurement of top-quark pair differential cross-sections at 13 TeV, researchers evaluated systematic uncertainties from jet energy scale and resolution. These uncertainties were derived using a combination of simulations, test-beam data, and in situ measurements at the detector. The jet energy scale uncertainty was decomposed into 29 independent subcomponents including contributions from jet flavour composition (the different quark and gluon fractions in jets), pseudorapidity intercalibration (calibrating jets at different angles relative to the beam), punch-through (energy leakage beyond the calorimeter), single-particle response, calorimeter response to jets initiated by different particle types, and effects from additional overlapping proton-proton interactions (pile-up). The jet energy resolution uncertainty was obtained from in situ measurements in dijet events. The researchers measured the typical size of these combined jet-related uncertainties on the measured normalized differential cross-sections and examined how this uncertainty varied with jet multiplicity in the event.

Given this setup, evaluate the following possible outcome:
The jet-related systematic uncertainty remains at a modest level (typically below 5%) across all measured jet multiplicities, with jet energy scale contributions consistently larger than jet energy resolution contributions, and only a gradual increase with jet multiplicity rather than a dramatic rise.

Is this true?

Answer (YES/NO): NO